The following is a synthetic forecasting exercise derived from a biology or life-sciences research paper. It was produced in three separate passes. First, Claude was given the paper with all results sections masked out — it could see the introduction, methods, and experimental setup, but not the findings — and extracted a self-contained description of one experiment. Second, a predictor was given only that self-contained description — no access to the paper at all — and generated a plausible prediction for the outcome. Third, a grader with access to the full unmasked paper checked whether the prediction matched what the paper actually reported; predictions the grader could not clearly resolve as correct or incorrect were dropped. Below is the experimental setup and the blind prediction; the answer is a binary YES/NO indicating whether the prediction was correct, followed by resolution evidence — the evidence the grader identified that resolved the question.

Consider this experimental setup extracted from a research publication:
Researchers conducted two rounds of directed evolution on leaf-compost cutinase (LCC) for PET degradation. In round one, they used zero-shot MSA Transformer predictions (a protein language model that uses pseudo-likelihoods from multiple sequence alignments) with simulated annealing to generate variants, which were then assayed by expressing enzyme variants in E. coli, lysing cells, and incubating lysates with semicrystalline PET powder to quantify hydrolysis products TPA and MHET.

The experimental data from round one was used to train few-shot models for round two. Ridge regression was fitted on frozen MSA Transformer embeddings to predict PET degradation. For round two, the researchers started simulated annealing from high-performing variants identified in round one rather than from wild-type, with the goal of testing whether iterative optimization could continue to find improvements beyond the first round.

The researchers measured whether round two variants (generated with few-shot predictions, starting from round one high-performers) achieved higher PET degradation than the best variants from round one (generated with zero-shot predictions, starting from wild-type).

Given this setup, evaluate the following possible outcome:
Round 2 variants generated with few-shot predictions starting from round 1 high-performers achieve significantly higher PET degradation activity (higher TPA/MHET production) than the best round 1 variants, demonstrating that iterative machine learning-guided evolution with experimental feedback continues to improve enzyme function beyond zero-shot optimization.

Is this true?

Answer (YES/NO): YES